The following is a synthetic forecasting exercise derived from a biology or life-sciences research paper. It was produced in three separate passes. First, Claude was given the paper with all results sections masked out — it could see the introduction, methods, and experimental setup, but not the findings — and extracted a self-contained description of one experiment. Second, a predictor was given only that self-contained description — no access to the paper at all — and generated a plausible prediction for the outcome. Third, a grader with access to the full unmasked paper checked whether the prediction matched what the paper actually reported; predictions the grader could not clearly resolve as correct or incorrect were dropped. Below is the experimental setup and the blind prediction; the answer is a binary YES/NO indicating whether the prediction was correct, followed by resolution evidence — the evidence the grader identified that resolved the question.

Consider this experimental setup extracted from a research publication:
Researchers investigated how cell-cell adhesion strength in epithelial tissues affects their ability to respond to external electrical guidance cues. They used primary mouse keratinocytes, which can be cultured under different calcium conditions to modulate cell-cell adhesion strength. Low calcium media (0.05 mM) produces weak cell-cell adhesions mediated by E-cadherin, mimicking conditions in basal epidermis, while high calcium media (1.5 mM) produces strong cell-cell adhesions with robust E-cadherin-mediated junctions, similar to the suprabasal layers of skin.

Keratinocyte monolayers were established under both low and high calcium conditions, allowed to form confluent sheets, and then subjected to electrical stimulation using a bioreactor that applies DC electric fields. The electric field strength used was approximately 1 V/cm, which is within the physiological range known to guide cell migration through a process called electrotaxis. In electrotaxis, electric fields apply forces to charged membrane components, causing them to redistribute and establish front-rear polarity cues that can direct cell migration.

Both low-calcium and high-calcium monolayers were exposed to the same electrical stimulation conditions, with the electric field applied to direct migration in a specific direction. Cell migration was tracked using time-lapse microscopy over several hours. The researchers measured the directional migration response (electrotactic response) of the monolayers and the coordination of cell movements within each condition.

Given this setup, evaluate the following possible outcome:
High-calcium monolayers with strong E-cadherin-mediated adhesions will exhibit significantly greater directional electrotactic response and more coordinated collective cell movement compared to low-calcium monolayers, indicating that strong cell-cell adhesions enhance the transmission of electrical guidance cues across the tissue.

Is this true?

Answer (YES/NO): NO